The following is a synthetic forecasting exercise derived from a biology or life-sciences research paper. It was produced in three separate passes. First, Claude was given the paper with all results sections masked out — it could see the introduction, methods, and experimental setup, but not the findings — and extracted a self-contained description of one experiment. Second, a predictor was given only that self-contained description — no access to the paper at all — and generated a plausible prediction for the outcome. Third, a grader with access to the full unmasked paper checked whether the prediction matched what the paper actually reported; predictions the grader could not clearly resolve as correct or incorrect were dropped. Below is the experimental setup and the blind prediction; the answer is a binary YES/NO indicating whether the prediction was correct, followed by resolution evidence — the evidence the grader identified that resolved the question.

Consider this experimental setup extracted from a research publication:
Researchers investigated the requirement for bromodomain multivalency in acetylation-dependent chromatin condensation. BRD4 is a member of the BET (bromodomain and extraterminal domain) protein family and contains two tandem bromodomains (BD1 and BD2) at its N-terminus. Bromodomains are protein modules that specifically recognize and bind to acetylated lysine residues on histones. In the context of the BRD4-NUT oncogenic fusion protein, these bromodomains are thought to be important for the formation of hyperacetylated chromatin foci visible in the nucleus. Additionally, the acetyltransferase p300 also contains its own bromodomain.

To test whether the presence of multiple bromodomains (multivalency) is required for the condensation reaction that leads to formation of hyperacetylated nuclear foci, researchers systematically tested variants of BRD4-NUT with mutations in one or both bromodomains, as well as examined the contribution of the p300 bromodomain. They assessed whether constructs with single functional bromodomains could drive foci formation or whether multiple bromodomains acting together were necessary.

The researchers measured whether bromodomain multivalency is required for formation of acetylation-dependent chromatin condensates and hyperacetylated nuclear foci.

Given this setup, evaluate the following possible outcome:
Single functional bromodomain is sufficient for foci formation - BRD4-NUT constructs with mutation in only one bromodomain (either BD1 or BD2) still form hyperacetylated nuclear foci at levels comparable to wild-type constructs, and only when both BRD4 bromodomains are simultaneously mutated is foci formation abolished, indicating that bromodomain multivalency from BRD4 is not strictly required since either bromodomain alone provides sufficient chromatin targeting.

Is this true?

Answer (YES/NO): NO